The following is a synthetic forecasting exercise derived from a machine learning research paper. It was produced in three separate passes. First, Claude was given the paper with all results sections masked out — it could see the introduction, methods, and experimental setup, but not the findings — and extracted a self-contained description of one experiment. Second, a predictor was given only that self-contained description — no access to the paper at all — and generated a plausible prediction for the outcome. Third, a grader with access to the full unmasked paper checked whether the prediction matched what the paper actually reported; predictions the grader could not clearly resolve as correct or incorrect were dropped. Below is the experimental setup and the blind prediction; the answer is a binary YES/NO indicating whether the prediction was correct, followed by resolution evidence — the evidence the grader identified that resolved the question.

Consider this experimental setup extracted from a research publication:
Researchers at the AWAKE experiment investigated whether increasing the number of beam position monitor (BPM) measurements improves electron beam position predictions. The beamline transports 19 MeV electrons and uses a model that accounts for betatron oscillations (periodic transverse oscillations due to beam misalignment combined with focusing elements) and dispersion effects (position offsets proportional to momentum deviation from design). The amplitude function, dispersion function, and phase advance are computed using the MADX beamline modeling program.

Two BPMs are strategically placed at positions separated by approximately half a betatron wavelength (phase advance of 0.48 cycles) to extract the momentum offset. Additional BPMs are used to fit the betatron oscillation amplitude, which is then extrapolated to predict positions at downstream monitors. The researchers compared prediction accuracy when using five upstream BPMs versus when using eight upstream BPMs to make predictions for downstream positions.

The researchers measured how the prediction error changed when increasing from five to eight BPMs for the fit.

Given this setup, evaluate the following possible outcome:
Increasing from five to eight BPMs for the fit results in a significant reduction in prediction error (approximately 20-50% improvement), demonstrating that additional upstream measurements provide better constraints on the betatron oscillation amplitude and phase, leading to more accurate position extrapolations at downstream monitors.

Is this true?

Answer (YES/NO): NO